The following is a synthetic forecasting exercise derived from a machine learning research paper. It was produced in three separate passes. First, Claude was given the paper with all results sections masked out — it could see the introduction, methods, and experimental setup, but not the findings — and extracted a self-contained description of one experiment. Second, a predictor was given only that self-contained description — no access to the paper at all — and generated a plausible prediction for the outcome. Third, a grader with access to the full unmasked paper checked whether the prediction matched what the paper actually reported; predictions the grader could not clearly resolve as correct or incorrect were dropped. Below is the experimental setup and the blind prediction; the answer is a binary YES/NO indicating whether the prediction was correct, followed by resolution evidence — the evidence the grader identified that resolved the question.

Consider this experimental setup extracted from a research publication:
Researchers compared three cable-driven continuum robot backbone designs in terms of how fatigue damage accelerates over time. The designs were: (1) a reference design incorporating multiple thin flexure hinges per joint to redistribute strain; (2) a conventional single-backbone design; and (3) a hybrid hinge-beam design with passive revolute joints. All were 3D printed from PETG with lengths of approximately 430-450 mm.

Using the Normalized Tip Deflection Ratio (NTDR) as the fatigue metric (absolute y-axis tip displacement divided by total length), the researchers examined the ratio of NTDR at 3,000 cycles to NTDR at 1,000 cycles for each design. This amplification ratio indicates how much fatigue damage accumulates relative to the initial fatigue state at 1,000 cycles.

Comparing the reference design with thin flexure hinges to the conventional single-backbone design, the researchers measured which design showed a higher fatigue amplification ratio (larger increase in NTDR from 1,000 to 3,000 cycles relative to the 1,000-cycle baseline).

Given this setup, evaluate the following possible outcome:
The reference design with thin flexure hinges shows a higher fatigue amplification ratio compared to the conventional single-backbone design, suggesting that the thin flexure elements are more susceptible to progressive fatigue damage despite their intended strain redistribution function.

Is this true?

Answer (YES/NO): YES